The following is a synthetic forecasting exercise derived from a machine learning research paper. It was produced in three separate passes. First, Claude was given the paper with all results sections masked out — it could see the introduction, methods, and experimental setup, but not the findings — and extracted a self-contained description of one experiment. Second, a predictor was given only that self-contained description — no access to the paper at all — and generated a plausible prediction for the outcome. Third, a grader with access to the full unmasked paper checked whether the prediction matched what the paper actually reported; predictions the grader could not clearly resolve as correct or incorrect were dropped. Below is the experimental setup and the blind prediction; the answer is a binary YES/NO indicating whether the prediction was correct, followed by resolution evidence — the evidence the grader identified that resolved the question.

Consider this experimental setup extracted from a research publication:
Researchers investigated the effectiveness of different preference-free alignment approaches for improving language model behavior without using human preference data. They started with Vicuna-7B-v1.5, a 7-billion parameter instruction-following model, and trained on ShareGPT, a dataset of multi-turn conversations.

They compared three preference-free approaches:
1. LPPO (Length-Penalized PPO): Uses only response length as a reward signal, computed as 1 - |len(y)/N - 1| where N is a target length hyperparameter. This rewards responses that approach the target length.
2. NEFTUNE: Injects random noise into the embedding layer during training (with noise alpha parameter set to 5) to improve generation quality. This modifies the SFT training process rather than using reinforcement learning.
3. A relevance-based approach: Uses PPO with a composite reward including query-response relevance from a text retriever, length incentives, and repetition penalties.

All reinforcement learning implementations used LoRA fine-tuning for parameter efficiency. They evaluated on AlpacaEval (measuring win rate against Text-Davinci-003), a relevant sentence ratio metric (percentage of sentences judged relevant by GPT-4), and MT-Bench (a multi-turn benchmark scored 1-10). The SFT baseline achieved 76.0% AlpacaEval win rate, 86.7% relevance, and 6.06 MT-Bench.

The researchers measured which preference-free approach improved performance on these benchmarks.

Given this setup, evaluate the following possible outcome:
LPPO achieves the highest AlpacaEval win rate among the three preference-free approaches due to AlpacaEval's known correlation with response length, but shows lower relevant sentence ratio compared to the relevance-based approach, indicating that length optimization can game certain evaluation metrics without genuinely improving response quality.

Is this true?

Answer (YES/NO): NO